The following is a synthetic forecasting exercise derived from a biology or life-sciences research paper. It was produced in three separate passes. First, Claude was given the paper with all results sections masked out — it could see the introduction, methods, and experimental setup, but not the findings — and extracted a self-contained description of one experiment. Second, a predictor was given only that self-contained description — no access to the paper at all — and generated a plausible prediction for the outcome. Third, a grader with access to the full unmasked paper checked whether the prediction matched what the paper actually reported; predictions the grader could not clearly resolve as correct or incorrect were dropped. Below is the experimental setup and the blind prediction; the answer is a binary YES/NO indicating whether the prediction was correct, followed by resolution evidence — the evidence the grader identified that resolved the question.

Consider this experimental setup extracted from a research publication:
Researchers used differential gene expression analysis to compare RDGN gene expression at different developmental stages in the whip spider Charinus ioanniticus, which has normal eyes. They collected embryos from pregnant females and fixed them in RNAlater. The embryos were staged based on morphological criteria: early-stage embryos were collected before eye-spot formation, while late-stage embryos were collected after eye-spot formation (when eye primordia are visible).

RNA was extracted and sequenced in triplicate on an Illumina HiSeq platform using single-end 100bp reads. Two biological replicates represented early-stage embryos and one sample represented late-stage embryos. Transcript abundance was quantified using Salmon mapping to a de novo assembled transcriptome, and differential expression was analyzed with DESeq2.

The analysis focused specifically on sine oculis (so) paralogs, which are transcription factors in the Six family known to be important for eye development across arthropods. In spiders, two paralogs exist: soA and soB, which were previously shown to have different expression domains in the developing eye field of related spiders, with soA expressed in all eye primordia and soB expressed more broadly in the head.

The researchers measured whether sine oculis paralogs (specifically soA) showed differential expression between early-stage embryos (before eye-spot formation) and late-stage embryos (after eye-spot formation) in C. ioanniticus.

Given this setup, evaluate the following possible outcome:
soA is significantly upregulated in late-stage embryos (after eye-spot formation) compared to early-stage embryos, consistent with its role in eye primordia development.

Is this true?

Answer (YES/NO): YES